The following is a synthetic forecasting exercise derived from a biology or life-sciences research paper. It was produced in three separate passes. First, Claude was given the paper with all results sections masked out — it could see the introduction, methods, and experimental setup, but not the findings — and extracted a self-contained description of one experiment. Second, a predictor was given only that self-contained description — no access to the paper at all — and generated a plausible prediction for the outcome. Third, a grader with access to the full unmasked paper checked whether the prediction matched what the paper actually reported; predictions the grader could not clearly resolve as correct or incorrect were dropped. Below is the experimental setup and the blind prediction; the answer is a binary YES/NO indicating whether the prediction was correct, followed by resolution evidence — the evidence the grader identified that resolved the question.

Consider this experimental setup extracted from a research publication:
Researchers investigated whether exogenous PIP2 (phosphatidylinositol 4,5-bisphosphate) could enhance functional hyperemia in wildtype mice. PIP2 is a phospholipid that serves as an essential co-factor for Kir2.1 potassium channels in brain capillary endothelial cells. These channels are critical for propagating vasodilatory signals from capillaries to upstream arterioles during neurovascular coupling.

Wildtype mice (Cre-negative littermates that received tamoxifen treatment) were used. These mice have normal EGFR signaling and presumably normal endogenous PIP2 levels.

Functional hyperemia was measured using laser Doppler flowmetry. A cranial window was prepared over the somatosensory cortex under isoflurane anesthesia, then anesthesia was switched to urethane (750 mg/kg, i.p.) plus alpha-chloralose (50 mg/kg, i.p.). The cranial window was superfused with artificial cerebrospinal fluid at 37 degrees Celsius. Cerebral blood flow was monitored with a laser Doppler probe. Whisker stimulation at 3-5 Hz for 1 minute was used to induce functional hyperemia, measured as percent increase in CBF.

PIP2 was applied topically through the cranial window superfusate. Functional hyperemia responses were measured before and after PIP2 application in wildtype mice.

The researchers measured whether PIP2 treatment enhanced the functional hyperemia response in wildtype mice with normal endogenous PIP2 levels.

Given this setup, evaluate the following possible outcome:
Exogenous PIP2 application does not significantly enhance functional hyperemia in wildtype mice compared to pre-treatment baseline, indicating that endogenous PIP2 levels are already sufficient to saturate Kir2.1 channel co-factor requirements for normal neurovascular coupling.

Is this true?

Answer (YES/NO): YES